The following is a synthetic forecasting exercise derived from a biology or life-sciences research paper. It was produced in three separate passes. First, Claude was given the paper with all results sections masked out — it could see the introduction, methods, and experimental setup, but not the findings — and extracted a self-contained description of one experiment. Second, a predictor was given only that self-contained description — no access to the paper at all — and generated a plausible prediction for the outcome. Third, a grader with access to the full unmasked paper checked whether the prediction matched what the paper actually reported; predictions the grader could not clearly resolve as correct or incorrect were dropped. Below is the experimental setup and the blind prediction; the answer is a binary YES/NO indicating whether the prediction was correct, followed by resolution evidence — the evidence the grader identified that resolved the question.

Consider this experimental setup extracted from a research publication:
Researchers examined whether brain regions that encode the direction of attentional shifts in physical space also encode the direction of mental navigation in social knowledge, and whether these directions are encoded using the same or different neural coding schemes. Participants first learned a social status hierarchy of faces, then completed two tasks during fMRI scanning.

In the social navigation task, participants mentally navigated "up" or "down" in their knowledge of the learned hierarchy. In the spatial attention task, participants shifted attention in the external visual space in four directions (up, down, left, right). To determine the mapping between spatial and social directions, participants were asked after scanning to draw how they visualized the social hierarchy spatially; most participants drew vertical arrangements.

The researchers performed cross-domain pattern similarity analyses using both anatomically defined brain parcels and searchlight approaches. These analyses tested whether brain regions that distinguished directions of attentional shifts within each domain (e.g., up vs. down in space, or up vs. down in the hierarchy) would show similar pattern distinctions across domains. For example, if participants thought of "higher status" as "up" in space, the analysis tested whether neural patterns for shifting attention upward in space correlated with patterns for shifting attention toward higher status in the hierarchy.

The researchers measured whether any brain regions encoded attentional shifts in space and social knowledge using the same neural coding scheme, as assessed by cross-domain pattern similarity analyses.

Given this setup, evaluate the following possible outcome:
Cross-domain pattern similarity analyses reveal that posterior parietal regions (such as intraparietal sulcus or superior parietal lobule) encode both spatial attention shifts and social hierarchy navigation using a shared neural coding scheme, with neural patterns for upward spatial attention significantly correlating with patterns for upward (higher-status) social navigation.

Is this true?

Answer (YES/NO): NO